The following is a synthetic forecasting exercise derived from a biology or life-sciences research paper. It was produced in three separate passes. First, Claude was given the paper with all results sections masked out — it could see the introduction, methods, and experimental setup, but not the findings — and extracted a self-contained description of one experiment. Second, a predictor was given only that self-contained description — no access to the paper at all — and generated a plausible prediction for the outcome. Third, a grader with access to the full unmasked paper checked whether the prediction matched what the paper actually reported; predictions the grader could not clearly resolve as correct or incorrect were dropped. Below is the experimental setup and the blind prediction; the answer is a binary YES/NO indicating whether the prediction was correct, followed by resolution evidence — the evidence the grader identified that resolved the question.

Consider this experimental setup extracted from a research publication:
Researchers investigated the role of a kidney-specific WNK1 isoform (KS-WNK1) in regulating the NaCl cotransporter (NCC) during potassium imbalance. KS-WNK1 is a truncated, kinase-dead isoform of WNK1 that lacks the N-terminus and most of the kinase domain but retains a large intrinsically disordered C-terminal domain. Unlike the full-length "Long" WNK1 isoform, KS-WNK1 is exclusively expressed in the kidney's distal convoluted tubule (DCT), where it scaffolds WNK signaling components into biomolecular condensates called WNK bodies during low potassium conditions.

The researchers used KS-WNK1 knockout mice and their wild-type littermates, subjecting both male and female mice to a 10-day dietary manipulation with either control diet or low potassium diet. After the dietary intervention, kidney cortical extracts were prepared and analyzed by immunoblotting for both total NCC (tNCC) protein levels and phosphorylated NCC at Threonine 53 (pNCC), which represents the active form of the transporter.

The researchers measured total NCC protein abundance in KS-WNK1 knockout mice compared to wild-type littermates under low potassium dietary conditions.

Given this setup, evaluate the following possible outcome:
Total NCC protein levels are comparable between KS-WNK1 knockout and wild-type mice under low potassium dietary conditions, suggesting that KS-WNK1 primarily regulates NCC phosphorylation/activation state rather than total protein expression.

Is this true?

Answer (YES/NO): YES